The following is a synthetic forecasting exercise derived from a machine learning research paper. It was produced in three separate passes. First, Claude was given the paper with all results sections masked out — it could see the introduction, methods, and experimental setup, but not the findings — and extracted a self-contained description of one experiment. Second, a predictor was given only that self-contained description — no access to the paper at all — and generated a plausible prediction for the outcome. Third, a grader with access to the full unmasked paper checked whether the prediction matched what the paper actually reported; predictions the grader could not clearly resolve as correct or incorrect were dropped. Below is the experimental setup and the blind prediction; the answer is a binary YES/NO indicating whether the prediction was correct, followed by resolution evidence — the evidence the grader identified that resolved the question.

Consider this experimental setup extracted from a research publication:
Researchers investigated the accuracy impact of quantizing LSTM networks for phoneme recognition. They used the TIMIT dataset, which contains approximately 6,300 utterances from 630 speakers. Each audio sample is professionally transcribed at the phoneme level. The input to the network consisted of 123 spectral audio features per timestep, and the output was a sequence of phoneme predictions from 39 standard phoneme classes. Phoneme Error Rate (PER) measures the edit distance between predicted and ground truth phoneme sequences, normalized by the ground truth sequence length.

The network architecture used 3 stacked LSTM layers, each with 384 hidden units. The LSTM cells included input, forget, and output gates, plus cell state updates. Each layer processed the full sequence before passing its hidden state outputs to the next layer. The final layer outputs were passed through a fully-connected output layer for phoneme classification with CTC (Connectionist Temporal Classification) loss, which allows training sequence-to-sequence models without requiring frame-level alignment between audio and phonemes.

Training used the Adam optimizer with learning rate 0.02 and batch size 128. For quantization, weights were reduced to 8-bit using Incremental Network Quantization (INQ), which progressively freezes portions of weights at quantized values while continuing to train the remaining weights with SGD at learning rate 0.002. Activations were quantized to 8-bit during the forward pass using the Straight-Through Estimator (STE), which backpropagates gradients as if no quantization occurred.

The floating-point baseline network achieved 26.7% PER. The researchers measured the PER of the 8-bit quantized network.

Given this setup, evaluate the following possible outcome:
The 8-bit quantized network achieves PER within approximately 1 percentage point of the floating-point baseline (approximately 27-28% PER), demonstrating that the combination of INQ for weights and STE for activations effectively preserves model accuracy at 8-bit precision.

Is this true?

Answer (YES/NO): NO